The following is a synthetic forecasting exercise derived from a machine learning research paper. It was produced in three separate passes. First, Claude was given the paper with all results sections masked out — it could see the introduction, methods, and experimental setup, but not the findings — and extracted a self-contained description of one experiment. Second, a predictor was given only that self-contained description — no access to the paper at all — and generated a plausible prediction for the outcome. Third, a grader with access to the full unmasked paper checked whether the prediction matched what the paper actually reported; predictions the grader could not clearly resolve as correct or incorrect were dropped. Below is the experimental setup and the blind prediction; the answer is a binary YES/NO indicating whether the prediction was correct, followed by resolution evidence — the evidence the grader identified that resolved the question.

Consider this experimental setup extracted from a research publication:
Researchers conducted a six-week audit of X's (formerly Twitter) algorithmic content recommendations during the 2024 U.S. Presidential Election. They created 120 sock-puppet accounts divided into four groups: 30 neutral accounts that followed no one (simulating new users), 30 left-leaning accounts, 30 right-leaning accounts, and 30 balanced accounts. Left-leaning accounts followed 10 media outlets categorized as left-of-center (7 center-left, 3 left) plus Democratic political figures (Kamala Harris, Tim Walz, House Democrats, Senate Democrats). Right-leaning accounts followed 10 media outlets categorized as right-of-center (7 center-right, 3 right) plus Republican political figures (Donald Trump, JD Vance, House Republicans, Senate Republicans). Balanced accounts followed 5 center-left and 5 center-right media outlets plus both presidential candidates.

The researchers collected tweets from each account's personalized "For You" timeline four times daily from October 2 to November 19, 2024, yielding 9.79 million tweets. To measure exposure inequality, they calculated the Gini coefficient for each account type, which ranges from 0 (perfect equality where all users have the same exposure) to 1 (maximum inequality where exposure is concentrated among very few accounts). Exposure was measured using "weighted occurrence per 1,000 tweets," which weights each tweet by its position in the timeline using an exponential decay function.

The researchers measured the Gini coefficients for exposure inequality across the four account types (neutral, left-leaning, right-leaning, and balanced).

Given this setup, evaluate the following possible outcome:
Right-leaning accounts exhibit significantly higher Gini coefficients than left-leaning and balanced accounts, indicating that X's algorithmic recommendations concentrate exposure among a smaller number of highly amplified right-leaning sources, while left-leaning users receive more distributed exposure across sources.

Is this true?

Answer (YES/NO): YES